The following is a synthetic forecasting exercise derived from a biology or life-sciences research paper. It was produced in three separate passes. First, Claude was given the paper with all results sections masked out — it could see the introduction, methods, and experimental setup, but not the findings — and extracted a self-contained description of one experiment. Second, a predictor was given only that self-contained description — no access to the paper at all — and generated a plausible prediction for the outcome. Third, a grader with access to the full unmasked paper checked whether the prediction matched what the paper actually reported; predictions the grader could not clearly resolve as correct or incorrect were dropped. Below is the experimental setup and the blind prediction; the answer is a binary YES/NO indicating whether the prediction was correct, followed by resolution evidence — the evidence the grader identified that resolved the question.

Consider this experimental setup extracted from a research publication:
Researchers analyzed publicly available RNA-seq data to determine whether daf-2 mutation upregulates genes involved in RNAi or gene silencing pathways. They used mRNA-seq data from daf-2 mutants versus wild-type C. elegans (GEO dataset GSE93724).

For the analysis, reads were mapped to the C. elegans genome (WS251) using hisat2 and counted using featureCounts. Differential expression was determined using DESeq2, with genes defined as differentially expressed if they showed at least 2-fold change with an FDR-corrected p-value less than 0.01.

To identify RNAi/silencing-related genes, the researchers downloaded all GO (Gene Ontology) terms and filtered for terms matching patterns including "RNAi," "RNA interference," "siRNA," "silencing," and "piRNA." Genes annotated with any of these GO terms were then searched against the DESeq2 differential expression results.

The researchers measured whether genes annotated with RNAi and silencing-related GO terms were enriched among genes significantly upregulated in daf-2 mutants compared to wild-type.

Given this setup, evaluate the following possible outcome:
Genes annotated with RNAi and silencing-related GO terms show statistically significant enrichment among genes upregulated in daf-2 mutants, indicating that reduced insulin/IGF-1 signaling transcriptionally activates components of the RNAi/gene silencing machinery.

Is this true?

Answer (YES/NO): NO